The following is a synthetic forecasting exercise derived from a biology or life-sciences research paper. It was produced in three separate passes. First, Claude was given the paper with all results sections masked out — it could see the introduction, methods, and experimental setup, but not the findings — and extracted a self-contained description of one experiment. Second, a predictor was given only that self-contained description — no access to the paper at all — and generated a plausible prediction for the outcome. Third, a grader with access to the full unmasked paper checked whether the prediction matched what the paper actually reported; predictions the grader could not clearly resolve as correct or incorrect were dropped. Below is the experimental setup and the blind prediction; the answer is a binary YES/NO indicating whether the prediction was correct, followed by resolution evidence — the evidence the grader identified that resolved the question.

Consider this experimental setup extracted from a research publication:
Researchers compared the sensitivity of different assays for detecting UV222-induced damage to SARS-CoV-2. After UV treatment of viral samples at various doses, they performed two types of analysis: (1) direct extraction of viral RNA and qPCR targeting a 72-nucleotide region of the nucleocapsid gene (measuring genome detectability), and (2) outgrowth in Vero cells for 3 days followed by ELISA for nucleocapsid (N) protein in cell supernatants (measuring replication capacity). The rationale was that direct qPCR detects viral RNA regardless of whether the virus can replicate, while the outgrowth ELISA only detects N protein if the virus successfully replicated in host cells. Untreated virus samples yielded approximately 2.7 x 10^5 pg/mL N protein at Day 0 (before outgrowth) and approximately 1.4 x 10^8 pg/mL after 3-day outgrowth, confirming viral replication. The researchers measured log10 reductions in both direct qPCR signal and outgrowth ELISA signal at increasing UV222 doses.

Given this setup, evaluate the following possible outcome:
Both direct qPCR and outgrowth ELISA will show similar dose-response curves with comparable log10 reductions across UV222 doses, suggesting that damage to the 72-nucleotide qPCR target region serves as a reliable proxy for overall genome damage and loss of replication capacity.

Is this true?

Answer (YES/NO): NO